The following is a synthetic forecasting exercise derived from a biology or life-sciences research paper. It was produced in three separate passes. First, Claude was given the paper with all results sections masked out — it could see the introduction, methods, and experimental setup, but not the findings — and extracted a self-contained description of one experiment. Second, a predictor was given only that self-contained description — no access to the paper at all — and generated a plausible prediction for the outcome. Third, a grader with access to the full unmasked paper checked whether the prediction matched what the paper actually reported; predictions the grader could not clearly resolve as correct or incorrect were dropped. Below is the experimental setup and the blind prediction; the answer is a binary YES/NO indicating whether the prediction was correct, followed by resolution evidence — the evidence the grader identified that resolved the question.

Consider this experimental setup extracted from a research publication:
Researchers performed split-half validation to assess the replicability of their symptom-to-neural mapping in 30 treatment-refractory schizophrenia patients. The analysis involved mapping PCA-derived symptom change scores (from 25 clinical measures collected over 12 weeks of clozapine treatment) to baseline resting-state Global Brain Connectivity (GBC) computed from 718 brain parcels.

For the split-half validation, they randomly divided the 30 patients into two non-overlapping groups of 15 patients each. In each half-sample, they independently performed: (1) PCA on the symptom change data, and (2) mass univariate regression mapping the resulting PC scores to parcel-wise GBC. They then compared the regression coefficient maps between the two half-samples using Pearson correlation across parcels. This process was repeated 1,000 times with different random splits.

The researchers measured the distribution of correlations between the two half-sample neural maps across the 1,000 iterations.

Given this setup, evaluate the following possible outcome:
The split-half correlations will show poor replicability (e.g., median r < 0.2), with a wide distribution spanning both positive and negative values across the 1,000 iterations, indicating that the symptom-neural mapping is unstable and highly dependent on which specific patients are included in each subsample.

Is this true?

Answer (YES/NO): NO